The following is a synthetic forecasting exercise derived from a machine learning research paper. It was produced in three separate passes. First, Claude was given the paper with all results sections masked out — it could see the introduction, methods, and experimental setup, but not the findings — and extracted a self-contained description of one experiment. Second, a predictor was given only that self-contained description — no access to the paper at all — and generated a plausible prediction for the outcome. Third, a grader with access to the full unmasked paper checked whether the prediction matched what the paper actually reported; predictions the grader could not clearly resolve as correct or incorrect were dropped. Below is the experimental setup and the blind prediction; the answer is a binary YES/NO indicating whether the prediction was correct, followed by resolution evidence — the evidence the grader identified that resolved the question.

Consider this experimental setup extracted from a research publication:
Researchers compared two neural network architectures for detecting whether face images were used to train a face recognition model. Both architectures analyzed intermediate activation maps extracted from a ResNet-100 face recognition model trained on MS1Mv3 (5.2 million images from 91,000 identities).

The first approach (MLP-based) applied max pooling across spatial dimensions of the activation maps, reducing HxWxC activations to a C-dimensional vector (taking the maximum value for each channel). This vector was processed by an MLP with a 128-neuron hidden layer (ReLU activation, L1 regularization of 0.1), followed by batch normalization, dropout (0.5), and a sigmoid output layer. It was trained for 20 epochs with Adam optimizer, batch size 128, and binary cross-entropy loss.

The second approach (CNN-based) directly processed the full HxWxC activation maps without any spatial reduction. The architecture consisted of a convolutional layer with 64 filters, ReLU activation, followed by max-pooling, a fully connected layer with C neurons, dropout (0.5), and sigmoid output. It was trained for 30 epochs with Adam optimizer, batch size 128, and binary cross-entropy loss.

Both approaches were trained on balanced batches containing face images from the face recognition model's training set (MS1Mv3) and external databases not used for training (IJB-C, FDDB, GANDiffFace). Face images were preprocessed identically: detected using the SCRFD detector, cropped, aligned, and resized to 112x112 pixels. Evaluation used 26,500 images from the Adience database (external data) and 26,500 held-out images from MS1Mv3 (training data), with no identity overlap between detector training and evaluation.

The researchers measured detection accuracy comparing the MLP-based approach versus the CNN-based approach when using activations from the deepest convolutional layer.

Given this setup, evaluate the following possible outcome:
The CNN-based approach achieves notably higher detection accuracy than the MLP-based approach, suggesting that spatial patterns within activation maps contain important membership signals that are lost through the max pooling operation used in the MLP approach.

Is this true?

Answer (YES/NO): NO